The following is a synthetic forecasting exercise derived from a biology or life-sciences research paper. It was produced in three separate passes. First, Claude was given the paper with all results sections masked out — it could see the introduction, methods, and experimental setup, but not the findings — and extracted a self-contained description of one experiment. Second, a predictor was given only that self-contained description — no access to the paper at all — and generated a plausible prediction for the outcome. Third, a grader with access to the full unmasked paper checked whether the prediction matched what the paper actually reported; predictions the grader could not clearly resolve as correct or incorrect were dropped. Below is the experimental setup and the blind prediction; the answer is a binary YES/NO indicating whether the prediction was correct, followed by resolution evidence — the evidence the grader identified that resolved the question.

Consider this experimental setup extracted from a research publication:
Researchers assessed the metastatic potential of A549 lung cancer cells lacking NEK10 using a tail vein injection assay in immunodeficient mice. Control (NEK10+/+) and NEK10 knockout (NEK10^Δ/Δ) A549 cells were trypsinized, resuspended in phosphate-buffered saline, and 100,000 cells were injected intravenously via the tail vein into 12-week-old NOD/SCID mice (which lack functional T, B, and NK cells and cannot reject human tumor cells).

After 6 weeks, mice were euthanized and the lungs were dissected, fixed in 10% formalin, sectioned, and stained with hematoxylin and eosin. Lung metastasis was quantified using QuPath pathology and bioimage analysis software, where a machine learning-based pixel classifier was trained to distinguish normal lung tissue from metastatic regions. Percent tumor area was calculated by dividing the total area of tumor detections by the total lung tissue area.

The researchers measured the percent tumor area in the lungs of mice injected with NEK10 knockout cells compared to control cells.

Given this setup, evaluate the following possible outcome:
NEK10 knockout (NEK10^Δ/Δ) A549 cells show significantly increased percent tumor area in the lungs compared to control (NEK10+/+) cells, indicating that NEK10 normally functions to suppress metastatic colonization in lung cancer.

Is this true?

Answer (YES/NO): NO